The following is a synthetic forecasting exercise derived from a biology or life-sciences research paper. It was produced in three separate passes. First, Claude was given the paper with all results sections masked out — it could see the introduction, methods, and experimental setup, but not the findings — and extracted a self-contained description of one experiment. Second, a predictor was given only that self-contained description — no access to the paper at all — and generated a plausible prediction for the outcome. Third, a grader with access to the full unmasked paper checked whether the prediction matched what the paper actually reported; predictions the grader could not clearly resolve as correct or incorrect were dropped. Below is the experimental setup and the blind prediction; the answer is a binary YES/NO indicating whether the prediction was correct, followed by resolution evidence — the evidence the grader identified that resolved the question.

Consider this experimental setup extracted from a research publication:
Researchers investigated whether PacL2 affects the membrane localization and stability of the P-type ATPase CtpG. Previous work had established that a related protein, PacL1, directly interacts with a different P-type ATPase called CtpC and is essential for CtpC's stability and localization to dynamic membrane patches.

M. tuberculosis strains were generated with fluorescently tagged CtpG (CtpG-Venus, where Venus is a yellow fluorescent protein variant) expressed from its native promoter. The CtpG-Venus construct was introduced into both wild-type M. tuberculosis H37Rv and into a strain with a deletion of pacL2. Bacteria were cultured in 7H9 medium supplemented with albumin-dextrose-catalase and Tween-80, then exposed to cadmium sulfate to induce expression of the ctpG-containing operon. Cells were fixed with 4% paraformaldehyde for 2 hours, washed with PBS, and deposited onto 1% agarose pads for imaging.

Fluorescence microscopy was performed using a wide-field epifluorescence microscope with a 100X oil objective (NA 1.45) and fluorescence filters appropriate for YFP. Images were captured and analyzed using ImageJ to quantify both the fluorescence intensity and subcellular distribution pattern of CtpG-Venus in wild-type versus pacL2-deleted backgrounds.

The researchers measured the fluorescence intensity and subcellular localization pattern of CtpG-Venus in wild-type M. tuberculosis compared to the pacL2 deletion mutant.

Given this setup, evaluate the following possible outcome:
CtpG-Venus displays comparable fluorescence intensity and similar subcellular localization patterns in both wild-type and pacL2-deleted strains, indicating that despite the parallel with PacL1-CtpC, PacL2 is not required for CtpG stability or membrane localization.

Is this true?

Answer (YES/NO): NO